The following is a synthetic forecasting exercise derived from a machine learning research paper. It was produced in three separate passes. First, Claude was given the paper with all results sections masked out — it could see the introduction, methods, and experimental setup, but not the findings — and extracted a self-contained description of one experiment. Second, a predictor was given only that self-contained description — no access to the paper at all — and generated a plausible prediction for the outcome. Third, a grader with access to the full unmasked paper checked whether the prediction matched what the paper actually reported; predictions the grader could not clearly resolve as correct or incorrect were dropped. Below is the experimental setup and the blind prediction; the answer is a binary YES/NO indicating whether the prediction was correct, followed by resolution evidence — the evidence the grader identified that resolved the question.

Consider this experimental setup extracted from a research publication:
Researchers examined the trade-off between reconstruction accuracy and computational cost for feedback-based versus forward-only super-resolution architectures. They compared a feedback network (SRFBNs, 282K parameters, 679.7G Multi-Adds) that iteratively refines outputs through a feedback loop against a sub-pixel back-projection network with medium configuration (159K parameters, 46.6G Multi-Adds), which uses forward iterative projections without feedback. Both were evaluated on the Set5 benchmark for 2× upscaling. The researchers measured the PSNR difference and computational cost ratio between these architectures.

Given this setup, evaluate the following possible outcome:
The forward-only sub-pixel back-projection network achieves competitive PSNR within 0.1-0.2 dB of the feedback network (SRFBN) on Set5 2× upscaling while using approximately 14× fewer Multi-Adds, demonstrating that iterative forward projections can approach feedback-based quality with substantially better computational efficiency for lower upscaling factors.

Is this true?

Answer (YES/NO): YES